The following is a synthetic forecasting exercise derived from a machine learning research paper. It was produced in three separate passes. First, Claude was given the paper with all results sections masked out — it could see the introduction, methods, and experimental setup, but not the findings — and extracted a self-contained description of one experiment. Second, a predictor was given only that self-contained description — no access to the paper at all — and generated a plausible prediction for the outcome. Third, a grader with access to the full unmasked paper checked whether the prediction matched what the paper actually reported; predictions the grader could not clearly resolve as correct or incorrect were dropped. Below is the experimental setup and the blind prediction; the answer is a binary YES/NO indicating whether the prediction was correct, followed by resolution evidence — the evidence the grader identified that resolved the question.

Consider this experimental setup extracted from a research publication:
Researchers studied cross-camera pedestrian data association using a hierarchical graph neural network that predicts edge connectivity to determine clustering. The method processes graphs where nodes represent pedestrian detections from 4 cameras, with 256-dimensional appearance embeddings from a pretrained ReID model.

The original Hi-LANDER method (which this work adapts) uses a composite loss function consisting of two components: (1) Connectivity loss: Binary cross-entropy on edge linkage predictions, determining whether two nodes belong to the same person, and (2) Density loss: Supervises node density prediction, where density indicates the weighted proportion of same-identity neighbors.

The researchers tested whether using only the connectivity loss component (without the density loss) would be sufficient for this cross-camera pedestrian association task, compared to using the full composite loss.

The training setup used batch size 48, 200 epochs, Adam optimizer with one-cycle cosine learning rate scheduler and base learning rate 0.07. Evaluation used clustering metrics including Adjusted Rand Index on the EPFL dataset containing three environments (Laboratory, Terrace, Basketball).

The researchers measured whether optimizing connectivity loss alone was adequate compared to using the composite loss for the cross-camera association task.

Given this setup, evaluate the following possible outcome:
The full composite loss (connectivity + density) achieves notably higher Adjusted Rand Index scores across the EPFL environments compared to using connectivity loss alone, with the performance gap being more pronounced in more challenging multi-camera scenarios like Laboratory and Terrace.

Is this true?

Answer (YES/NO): NO